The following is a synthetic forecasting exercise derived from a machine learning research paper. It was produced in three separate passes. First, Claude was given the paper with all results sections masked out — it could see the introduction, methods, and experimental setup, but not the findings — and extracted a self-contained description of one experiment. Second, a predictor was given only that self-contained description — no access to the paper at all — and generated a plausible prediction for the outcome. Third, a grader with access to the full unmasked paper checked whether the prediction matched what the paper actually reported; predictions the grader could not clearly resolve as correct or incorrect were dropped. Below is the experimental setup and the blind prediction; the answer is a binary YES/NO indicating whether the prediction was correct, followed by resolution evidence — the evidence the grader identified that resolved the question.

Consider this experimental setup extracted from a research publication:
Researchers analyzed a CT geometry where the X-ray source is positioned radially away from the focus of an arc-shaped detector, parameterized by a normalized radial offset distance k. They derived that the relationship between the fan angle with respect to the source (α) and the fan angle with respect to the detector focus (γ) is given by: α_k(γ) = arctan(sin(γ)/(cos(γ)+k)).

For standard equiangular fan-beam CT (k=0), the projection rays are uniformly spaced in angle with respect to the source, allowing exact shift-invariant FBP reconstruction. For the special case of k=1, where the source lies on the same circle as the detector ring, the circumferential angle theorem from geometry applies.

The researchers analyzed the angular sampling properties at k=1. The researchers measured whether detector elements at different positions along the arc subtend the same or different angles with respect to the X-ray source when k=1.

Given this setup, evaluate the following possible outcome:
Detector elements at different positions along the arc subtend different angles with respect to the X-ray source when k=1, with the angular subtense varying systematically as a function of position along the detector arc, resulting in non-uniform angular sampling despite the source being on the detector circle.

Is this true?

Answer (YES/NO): NO